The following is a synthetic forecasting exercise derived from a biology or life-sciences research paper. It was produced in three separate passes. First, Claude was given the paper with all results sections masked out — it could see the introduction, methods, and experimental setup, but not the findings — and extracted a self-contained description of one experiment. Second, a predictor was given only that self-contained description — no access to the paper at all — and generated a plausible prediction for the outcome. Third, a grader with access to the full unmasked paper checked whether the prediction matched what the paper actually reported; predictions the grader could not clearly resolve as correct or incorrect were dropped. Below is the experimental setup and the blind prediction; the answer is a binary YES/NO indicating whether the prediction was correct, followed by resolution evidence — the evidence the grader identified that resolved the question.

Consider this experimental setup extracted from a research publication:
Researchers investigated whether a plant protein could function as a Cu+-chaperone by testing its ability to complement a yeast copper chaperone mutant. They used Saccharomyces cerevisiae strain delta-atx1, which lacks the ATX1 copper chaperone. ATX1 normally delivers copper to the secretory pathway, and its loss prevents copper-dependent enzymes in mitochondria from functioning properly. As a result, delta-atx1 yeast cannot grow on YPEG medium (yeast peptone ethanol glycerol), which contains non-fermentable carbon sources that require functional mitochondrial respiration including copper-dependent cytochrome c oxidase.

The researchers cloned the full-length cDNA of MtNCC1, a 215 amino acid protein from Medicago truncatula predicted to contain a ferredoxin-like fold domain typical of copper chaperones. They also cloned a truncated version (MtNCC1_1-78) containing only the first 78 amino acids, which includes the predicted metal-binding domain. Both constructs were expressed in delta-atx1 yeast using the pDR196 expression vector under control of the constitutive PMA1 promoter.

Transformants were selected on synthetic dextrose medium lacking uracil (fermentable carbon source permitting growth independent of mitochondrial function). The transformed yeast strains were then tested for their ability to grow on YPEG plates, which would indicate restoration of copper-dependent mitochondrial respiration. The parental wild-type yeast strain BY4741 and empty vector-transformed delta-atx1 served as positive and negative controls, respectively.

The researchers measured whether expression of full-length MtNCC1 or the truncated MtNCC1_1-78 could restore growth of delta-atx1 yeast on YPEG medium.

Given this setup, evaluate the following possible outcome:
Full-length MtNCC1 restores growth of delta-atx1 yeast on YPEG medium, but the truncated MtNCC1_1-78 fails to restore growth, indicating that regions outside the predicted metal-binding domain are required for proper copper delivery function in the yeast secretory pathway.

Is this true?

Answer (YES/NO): NO